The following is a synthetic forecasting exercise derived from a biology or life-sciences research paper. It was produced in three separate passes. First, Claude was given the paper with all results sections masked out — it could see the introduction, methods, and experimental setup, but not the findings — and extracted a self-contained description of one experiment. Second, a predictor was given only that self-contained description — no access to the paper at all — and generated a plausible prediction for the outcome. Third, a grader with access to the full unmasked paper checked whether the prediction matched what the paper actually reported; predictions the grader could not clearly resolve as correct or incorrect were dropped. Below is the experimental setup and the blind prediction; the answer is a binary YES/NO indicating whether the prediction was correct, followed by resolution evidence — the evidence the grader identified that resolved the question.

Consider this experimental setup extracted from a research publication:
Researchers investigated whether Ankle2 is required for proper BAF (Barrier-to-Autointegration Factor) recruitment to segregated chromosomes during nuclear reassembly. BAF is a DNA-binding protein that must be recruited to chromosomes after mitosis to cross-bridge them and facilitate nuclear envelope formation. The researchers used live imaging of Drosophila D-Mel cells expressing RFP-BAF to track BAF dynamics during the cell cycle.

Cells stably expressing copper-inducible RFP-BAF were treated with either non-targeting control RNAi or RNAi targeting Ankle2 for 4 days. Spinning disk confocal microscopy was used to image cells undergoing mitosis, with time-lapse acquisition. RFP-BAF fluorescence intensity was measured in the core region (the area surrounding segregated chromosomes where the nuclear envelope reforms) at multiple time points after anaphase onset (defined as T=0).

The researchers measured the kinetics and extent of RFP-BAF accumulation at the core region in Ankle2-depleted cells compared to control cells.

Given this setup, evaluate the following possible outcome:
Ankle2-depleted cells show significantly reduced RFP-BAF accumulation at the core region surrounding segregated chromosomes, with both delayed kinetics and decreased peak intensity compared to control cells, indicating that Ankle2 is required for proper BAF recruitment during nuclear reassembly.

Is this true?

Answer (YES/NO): YES